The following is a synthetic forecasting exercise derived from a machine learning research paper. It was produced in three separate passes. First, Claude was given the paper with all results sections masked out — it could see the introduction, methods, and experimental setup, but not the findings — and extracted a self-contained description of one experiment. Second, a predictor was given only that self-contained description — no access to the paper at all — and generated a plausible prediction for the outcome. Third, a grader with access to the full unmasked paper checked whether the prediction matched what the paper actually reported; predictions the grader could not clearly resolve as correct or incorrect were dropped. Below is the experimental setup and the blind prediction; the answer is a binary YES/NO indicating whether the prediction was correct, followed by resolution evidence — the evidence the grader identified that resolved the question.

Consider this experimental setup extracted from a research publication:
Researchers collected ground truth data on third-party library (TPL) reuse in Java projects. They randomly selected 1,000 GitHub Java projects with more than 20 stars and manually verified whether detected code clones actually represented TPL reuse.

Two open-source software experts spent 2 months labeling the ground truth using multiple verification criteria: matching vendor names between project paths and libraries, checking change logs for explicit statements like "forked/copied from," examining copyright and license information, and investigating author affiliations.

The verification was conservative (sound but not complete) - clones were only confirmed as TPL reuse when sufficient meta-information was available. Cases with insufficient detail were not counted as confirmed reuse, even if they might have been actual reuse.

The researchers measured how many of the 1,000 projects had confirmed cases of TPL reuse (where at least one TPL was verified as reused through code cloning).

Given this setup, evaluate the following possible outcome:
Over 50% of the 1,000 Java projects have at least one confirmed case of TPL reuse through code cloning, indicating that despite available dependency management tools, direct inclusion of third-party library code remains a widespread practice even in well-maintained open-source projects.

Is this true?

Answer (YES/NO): NO